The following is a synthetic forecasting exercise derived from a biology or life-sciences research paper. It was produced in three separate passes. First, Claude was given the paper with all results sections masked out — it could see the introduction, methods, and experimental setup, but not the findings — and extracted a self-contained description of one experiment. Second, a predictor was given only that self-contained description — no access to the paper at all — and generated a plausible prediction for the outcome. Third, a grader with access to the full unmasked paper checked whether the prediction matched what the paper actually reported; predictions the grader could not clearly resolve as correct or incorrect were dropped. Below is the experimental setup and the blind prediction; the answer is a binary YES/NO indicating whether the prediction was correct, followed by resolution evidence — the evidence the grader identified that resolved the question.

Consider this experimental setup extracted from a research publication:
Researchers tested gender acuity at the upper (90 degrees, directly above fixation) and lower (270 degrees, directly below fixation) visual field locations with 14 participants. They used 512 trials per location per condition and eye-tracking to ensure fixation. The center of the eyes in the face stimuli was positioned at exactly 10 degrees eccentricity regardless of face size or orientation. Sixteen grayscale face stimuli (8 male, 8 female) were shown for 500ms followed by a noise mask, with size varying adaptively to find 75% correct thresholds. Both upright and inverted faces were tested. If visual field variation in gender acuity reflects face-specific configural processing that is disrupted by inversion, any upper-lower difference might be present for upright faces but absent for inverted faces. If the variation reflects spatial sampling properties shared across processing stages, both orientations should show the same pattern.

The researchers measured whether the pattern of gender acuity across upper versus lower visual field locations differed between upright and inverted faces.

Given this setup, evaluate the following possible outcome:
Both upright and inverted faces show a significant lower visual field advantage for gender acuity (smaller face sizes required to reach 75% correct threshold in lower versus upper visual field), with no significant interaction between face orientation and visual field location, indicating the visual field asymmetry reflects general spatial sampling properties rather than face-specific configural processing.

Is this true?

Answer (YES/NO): NO